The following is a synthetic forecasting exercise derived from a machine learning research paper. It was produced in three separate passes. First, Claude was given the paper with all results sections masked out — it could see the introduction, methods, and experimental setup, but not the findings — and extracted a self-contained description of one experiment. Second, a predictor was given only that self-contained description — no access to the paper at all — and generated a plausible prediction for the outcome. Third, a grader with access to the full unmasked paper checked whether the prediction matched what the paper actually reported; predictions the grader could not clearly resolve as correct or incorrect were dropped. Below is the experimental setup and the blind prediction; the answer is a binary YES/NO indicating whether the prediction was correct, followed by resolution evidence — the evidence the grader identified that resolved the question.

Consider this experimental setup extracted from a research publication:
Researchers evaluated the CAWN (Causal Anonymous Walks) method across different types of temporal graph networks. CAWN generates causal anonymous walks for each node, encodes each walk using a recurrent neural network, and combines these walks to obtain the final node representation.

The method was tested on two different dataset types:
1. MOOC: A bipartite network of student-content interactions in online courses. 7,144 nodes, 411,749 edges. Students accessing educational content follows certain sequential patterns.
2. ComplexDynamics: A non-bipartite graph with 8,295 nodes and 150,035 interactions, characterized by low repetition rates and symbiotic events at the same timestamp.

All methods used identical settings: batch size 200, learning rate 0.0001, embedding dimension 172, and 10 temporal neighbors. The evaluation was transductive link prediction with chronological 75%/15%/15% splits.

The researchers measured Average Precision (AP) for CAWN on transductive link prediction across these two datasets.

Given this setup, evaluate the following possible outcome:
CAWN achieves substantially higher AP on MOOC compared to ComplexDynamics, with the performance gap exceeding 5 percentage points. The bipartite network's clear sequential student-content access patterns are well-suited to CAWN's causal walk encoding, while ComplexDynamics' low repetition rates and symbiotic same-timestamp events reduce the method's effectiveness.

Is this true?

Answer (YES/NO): NO